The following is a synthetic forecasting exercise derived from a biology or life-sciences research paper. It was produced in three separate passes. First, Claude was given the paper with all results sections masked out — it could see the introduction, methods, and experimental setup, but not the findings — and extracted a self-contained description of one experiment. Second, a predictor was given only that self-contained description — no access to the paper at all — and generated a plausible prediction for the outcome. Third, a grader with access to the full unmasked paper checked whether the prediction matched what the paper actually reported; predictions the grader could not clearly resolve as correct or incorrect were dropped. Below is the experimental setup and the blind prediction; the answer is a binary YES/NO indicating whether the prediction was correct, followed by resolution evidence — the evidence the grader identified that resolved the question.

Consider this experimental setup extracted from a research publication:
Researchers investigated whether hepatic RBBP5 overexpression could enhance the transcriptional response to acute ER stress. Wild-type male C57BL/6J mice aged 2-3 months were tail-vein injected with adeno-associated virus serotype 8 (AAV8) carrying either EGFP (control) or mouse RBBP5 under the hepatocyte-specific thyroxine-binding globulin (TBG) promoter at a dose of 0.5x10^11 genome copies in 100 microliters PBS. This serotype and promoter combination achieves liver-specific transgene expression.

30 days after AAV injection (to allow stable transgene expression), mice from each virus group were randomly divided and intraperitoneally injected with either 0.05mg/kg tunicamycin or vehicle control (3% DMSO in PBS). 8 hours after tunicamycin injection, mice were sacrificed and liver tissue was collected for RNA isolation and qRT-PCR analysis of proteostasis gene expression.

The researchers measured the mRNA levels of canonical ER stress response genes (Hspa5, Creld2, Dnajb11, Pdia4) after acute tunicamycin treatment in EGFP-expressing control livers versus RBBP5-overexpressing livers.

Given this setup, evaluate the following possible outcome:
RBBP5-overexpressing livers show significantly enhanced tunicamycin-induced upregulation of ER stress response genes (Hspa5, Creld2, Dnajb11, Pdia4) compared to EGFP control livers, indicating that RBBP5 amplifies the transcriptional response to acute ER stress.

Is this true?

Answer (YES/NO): YES